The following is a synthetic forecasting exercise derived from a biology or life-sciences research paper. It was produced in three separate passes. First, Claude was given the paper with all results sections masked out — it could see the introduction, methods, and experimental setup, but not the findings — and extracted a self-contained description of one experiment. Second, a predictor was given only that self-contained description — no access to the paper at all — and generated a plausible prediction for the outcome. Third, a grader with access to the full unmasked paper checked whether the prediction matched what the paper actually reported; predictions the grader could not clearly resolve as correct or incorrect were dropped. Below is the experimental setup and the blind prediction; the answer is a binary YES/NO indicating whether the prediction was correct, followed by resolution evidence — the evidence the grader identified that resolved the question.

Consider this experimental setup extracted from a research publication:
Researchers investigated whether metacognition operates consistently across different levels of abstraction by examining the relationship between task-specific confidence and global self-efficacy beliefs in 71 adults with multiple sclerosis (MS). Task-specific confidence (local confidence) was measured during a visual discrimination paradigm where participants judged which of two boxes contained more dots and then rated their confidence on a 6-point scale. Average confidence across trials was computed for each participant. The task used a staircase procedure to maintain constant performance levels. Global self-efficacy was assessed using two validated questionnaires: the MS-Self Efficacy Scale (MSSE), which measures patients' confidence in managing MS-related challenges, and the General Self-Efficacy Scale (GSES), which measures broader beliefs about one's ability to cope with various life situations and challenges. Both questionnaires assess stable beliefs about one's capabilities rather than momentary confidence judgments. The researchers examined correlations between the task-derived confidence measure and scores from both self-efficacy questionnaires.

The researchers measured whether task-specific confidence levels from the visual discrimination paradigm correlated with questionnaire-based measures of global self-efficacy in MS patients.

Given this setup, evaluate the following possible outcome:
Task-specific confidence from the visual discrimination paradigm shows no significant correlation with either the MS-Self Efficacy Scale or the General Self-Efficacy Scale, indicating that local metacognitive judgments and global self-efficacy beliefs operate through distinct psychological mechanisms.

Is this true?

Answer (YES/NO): YES